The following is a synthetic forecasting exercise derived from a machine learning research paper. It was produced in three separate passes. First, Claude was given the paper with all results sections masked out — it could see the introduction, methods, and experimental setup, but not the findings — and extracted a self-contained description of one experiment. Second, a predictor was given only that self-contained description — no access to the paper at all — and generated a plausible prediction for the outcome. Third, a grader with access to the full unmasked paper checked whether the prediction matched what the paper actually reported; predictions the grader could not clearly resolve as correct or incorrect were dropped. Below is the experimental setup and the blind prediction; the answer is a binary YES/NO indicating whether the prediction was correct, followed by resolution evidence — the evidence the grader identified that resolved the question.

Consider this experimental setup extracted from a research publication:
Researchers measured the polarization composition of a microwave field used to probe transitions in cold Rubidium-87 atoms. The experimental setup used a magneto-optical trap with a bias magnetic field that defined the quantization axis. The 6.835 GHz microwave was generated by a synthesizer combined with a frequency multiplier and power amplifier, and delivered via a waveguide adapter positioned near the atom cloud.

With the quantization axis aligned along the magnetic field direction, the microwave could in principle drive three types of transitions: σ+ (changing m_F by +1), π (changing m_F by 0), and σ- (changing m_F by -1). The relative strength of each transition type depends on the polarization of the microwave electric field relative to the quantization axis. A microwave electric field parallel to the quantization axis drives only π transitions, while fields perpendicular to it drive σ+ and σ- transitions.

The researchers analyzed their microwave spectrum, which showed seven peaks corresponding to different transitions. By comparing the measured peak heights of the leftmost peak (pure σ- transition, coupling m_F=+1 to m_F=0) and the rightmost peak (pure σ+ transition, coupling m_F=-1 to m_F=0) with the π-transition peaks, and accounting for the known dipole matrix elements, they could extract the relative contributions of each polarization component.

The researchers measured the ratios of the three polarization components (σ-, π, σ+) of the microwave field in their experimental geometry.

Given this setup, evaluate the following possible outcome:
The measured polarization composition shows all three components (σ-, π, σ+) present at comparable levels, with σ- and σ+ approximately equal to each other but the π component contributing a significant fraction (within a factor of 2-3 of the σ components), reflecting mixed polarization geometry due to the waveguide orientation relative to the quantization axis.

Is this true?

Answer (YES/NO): NO